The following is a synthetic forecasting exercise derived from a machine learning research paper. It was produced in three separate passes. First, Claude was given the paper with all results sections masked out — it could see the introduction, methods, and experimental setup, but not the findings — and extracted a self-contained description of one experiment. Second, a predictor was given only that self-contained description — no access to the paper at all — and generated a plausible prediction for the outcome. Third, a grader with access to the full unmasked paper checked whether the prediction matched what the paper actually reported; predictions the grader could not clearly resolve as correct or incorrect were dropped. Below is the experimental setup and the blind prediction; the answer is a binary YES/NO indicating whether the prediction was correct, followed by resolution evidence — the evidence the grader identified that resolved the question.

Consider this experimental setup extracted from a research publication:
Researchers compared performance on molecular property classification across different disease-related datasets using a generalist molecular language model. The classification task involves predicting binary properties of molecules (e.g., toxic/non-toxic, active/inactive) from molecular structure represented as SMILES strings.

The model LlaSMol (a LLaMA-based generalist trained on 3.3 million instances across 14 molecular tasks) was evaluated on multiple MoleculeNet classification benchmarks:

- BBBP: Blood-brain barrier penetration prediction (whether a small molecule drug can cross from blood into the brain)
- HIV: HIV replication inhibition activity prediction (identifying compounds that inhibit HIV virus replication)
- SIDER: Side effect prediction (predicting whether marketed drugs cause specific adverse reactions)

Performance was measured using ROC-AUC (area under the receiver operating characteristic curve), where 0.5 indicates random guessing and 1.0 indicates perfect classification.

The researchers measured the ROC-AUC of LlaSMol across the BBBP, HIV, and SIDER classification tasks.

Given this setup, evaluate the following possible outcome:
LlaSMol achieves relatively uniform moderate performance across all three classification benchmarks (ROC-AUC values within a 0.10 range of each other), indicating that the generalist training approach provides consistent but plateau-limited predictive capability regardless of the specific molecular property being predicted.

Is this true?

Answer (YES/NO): NO